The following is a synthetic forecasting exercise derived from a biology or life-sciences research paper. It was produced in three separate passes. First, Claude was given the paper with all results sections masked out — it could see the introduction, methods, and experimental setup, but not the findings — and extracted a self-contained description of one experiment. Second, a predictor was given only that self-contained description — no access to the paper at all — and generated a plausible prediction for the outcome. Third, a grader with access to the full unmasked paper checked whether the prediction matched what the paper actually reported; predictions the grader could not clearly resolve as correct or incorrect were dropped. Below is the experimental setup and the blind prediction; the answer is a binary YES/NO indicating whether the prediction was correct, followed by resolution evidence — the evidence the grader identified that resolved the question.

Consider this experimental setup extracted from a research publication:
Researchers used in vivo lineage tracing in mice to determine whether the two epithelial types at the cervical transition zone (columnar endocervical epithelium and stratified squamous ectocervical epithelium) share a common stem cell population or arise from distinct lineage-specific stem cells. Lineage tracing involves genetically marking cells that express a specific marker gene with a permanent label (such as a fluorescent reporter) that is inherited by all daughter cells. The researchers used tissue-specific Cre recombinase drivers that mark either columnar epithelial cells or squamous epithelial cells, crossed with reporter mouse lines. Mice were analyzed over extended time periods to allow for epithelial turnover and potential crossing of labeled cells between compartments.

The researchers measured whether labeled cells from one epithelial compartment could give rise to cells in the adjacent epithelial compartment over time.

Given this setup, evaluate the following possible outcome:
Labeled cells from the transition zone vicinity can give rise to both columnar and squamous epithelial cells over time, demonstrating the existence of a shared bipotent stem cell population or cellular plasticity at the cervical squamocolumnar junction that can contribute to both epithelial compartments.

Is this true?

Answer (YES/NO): NO